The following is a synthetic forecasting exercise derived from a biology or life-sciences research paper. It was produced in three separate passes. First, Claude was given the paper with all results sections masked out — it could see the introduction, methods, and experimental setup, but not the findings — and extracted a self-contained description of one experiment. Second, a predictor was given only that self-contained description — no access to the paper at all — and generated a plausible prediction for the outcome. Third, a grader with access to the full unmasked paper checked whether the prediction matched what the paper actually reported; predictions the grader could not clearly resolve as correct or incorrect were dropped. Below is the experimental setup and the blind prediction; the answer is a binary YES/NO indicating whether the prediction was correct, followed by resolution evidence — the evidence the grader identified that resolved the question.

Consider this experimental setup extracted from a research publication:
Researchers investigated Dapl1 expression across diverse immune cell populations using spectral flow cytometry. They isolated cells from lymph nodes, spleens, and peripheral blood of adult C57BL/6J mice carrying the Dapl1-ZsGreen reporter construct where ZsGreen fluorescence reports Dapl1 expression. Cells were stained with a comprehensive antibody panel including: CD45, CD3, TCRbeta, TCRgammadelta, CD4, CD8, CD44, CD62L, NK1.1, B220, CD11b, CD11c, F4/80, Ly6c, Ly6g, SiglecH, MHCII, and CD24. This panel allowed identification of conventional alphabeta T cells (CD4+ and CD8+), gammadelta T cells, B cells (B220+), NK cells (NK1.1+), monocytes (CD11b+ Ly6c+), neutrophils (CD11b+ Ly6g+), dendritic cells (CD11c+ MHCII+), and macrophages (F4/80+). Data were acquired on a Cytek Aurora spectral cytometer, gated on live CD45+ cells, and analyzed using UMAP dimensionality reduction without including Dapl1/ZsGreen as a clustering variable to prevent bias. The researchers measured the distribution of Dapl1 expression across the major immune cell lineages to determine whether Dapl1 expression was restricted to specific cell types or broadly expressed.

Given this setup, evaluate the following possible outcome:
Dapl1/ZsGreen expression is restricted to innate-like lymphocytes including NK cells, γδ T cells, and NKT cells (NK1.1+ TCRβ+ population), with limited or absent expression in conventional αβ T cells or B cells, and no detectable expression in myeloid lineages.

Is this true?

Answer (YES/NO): NO